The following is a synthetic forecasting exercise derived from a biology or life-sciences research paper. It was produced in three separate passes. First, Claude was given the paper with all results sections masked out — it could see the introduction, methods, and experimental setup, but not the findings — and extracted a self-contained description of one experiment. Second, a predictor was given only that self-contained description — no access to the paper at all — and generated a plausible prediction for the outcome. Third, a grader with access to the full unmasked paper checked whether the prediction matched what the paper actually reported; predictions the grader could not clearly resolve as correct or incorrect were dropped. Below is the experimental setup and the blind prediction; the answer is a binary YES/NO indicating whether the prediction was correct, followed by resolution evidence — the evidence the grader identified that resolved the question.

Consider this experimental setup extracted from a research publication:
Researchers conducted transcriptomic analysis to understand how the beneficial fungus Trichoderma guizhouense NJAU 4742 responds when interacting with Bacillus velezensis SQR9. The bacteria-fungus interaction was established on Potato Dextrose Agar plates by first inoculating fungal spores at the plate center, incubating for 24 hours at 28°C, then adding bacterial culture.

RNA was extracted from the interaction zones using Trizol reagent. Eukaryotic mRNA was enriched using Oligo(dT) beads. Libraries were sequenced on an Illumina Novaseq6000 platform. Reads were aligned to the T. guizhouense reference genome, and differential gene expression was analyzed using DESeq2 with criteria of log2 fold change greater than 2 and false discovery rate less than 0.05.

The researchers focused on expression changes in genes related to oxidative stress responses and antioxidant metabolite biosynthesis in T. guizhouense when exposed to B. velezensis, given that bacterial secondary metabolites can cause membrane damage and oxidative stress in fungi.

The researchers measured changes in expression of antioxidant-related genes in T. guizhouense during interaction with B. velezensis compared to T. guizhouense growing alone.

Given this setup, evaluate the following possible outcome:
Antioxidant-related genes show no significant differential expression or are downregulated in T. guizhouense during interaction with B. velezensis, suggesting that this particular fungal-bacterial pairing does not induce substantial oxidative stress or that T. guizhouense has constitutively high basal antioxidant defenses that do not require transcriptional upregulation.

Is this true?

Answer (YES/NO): NO